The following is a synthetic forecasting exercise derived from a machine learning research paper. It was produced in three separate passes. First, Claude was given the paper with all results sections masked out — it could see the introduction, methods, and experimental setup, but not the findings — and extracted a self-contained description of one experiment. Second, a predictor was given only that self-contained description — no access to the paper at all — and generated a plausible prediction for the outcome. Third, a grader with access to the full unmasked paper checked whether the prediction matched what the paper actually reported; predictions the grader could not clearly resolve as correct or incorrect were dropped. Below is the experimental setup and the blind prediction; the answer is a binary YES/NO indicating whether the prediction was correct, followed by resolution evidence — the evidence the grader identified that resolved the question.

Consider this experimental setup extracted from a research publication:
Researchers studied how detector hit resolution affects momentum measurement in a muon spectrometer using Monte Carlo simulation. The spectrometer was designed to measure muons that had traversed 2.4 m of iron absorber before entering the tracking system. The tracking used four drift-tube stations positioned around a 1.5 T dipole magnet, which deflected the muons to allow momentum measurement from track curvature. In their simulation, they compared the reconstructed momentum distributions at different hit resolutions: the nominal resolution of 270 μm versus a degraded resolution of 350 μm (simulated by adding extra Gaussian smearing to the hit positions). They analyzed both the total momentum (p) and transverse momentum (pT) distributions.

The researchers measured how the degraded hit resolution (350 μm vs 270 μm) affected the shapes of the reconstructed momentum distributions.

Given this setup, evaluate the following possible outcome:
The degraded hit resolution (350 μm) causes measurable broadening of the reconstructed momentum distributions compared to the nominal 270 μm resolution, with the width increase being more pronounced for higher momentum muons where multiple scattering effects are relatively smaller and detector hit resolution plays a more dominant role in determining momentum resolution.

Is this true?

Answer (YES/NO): NO